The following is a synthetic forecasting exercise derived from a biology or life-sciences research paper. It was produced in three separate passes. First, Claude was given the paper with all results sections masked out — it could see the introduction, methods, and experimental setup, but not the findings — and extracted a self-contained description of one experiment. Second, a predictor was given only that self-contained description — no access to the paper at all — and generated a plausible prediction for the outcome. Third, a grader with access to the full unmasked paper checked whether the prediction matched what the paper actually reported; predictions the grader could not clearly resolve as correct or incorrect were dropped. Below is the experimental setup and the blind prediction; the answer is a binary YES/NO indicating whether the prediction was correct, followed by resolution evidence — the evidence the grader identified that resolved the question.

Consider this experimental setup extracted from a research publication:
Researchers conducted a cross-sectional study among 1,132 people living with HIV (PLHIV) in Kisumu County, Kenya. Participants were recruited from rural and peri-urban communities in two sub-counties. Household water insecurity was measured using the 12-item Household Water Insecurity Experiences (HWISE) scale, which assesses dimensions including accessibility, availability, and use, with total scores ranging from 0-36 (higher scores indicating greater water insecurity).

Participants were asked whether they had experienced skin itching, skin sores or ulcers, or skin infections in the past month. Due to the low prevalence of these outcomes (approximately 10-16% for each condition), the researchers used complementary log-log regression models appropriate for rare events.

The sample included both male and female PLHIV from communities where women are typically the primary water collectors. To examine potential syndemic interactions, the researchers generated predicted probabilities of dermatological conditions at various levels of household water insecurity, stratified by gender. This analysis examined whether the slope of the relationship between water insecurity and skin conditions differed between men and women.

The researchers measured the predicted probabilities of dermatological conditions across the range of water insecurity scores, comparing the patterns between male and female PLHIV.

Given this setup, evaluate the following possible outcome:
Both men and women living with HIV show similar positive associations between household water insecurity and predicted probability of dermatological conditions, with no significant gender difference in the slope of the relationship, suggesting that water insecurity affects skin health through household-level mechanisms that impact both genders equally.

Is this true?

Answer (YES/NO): NO